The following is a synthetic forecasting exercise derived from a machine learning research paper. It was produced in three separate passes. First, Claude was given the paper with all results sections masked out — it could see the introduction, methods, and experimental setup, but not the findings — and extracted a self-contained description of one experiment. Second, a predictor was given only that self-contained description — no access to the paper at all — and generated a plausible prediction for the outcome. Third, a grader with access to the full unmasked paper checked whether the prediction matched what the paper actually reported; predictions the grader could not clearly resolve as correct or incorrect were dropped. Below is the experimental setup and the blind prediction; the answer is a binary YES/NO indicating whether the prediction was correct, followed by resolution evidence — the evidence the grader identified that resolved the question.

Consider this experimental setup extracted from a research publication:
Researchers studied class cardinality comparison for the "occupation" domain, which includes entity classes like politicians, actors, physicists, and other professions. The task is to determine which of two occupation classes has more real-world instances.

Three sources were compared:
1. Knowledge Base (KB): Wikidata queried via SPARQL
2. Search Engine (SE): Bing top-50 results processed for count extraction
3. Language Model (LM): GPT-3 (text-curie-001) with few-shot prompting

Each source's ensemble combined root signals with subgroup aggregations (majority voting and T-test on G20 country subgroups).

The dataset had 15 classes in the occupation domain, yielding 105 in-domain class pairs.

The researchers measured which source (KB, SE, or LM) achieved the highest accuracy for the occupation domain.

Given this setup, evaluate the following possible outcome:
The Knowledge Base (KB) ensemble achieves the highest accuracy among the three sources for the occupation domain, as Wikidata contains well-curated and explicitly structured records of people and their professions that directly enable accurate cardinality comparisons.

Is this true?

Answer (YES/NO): NO